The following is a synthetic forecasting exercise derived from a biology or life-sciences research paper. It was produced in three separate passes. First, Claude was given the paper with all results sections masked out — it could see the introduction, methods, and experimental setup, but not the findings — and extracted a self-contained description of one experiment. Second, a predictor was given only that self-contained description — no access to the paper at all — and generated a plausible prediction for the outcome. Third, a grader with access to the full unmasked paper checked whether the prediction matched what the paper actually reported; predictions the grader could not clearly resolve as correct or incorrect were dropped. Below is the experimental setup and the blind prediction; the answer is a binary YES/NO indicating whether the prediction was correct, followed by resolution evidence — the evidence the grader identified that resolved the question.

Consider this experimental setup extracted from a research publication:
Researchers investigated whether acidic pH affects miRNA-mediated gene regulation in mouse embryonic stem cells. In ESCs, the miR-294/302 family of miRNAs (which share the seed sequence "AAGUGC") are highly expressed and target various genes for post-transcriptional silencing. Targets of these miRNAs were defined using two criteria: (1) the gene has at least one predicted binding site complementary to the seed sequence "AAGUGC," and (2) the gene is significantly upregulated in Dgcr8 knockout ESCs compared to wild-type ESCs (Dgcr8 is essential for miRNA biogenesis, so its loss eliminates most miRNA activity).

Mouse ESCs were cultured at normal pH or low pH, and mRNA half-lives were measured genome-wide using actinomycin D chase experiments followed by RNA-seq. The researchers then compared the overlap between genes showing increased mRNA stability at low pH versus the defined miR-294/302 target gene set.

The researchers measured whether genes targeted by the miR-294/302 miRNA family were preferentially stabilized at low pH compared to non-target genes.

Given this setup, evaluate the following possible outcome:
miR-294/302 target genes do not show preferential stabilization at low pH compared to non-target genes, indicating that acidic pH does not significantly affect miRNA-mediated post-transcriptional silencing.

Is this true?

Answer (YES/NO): NO